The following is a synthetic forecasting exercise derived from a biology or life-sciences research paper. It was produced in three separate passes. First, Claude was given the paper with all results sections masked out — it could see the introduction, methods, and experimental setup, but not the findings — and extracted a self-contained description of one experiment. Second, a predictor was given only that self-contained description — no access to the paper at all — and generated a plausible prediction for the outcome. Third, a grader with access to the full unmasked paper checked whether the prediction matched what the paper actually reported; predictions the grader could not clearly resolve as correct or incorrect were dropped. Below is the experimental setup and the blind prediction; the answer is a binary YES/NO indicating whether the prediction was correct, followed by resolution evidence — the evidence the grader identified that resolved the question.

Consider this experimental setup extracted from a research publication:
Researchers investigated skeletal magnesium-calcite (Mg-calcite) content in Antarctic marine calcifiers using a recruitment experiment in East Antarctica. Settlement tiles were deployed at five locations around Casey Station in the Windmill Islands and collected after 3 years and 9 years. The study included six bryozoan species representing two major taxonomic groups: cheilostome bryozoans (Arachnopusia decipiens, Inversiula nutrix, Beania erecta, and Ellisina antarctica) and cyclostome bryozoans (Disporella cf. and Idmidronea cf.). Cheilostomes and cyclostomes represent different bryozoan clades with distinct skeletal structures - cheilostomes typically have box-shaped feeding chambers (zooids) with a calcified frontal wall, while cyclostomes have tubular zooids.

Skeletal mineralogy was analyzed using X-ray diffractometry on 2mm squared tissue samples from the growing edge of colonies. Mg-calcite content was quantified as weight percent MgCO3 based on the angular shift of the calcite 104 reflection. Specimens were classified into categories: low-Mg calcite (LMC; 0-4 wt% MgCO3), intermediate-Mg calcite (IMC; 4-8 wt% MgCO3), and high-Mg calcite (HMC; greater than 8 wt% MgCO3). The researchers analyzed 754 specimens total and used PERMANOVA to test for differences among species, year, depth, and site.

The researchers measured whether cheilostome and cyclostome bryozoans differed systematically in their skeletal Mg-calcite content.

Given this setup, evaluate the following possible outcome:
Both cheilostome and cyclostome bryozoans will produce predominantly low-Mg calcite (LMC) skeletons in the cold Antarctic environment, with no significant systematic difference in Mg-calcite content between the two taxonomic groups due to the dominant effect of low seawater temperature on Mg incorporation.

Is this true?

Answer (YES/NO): NO